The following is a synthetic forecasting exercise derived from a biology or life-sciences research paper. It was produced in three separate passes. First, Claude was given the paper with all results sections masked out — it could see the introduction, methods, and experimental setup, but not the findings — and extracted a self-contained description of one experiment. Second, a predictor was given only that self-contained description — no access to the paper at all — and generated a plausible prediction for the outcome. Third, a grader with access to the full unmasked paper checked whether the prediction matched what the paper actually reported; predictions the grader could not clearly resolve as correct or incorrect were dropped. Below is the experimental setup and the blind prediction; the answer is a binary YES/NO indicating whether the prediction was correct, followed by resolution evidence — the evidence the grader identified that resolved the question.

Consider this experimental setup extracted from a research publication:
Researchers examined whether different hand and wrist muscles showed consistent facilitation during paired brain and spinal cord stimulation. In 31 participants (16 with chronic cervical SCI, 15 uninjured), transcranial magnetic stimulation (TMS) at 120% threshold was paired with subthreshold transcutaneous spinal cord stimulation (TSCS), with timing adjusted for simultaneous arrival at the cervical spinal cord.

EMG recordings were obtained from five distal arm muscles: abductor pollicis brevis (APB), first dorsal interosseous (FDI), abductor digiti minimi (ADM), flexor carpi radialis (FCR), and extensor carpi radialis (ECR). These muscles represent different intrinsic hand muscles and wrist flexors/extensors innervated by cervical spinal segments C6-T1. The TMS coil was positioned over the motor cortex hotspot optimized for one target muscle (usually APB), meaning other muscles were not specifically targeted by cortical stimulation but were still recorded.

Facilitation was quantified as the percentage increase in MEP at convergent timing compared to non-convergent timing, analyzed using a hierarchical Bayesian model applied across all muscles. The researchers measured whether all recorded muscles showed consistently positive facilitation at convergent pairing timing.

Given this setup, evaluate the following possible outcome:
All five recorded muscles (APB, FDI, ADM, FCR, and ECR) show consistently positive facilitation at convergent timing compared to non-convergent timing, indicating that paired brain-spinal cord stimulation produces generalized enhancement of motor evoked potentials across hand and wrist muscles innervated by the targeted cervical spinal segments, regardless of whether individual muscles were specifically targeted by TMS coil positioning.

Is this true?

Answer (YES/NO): NO